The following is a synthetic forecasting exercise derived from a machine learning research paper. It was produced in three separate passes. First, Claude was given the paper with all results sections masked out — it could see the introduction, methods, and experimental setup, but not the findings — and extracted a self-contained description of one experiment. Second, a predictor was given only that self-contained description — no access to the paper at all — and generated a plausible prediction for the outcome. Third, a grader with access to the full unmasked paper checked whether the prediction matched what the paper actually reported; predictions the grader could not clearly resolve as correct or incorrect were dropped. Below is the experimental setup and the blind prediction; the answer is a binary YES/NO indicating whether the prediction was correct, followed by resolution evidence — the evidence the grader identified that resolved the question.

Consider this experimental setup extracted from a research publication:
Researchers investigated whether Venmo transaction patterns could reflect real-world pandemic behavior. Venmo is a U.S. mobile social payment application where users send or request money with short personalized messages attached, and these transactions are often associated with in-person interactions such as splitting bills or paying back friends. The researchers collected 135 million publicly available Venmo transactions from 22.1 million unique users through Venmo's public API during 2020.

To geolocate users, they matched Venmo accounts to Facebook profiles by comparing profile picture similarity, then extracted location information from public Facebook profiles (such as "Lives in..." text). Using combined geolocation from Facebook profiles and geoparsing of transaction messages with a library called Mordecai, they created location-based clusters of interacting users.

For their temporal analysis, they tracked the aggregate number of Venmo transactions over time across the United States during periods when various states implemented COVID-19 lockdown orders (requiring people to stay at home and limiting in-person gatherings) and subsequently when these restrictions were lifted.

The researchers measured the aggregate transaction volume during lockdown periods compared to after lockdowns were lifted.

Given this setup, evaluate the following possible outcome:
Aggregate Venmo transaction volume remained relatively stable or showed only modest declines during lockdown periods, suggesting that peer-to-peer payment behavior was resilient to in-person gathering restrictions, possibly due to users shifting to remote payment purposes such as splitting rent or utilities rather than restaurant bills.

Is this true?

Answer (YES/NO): NO